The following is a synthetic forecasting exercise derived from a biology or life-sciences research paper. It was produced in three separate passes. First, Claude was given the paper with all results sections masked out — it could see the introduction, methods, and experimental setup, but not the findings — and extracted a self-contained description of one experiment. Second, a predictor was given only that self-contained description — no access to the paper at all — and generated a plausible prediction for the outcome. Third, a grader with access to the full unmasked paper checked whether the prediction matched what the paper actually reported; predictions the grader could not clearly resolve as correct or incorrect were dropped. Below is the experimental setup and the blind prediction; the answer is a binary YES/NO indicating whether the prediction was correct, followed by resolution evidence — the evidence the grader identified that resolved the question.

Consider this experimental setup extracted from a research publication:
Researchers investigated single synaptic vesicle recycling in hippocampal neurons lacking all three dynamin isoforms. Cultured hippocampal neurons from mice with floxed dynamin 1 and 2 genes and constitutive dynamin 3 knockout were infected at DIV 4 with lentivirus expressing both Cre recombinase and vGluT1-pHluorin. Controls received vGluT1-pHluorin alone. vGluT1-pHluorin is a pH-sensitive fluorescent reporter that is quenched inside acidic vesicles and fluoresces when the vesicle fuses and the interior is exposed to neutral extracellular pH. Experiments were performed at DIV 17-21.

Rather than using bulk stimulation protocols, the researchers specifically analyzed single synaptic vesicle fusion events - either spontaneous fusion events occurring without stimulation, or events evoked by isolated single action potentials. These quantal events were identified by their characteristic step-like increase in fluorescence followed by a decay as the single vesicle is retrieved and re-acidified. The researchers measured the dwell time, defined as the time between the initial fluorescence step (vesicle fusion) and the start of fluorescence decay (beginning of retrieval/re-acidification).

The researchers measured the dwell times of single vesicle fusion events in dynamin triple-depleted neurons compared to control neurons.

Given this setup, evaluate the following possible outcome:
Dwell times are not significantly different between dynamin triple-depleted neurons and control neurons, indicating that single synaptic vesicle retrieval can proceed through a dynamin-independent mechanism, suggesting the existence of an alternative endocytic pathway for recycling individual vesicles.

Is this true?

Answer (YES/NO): YES